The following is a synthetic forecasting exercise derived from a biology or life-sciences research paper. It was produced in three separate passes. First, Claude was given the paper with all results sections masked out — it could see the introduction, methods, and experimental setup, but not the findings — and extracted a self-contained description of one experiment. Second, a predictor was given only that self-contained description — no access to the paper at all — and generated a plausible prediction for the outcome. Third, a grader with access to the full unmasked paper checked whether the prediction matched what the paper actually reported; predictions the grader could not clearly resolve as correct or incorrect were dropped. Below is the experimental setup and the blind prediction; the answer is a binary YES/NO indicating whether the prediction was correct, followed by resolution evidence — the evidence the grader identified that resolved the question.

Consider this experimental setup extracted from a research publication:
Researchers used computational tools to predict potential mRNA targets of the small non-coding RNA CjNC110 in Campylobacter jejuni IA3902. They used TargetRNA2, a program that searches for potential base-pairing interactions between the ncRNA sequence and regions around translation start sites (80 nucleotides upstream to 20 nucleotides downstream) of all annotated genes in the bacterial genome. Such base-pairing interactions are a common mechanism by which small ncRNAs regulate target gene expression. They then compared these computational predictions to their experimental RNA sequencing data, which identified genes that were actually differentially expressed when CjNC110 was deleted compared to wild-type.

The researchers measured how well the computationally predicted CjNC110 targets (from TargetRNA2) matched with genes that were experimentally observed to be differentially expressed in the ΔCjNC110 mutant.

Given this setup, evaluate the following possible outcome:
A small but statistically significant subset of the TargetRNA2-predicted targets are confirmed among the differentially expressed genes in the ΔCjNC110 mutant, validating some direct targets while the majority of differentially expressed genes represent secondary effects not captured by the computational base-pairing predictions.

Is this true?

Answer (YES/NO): NO